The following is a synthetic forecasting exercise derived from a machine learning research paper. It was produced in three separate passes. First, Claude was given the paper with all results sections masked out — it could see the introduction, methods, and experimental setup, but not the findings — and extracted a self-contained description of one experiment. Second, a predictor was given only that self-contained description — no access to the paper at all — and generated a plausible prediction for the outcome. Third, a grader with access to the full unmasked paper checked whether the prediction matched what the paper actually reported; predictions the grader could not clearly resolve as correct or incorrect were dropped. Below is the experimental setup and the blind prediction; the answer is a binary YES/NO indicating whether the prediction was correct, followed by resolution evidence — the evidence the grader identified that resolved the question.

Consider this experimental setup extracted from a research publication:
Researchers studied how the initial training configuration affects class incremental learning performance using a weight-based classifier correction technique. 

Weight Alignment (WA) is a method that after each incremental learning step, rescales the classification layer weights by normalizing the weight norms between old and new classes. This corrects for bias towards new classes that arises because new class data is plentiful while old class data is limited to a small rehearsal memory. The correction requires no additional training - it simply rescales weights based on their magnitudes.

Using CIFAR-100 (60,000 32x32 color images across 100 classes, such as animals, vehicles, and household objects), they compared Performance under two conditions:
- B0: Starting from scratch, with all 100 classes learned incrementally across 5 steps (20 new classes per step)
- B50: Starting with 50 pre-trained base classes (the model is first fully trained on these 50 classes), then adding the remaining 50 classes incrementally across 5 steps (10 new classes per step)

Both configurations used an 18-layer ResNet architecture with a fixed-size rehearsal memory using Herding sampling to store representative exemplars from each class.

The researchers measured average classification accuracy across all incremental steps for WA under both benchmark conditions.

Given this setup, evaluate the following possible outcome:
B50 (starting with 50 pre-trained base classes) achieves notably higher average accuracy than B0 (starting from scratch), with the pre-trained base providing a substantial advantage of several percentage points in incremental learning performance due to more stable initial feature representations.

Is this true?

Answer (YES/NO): NO